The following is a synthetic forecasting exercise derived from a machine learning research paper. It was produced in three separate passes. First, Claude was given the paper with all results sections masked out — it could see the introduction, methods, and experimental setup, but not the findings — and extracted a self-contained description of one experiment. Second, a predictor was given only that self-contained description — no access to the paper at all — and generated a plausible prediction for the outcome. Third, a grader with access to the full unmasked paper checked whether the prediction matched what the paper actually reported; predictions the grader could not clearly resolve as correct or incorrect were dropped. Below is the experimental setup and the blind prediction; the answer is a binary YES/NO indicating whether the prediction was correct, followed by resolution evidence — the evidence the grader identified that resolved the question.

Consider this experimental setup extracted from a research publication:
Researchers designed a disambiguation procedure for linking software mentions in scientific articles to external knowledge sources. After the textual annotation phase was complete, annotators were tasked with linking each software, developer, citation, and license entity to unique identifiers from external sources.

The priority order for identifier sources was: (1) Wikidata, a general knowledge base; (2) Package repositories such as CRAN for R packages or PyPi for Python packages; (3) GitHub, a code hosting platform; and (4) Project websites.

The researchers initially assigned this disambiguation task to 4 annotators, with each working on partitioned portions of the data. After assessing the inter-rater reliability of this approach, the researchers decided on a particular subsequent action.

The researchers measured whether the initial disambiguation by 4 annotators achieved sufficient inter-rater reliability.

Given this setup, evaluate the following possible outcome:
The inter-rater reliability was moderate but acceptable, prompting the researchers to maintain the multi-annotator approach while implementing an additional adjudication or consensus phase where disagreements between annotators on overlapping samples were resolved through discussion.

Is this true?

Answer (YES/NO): NO